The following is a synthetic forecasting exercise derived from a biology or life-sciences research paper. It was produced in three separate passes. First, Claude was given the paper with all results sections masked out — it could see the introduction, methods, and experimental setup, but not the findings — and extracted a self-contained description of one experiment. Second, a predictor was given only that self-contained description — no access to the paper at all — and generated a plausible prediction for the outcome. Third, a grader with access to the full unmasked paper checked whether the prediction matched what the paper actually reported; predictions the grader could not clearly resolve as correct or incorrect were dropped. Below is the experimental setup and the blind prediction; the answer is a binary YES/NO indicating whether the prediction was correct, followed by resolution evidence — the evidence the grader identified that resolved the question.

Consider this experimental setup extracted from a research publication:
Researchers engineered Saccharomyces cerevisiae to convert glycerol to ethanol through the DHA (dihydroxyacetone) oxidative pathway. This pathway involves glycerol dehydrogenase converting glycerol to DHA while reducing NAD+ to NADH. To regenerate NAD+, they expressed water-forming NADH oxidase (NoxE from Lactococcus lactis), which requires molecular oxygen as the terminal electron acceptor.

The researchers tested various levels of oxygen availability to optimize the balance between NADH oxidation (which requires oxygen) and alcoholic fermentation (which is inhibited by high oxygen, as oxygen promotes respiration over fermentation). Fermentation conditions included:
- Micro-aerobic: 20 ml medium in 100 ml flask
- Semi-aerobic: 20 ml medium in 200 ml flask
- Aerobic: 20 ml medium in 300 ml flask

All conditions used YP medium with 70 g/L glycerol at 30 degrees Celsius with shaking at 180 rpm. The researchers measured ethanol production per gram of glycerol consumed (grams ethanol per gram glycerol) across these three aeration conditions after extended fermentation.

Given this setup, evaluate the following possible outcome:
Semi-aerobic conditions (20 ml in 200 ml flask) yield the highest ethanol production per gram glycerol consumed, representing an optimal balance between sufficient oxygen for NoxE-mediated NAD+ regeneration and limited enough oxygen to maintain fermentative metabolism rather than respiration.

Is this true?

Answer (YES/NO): NO